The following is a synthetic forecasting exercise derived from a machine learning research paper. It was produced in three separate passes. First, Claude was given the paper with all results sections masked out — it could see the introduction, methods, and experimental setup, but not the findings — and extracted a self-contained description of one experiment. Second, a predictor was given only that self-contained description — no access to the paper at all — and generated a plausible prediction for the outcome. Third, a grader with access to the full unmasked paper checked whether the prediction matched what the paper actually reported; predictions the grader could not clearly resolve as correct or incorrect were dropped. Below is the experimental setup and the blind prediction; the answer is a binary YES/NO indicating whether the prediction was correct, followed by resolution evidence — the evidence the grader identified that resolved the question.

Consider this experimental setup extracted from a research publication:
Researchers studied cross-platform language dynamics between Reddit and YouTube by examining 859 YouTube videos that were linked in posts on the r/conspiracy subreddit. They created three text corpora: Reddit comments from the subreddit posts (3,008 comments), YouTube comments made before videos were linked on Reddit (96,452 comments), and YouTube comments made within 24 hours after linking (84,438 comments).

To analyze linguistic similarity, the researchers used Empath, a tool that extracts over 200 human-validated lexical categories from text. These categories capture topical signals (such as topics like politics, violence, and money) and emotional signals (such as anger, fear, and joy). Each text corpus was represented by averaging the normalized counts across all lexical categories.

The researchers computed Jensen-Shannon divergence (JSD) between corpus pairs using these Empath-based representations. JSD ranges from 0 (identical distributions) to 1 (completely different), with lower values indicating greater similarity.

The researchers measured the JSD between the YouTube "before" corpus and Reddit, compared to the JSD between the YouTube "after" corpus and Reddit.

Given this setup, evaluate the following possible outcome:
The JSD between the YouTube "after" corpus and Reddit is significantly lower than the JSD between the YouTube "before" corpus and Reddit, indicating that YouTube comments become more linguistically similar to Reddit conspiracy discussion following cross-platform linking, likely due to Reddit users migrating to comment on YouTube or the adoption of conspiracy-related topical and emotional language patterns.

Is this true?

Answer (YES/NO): NO